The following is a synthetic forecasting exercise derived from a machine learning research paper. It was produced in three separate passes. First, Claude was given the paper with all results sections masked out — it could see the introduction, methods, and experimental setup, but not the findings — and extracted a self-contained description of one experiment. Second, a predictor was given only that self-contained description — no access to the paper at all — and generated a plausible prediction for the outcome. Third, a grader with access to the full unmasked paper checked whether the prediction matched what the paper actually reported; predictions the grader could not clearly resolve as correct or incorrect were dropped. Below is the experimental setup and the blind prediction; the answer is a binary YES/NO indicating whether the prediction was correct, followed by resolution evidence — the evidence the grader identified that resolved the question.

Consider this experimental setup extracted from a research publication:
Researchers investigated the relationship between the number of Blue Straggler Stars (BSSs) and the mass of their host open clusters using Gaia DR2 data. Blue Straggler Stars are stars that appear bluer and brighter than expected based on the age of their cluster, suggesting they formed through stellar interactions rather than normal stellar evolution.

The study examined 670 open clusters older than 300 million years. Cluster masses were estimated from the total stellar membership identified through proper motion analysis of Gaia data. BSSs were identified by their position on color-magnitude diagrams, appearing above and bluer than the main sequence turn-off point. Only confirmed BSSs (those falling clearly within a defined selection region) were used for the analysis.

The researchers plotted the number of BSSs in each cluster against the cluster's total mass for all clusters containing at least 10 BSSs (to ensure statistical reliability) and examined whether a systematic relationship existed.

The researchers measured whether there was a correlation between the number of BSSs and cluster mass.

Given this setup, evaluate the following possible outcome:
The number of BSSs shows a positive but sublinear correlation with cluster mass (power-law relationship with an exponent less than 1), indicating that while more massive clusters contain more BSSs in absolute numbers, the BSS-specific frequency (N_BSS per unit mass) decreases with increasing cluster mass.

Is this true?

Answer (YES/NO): YES